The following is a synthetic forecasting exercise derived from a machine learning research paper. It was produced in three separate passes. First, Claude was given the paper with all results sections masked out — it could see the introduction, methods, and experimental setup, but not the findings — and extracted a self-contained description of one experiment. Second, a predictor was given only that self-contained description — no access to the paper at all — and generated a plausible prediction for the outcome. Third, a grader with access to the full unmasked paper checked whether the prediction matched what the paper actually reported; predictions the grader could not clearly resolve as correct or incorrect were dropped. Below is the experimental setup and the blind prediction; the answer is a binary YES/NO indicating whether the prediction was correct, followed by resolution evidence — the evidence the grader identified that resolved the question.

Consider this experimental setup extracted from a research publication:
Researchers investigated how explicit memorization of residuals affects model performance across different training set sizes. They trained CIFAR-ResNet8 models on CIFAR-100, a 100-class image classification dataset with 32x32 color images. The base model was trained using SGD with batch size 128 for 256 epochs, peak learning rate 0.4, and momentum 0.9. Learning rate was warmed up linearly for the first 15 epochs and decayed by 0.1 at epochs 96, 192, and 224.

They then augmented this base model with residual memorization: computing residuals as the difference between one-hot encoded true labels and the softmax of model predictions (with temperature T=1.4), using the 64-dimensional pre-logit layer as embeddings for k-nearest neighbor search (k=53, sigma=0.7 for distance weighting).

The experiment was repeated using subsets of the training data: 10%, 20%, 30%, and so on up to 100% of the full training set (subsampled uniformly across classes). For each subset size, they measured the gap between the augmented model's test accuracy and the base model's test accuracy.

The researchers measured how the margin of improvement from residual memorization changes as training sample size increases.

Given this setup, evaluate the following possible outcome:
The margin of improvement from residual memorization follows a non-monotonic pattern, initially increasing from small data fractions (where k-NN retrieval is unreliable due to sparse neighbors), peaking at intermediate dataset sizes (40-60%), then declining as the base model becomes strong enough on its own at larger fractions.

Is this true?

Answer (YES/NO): NO